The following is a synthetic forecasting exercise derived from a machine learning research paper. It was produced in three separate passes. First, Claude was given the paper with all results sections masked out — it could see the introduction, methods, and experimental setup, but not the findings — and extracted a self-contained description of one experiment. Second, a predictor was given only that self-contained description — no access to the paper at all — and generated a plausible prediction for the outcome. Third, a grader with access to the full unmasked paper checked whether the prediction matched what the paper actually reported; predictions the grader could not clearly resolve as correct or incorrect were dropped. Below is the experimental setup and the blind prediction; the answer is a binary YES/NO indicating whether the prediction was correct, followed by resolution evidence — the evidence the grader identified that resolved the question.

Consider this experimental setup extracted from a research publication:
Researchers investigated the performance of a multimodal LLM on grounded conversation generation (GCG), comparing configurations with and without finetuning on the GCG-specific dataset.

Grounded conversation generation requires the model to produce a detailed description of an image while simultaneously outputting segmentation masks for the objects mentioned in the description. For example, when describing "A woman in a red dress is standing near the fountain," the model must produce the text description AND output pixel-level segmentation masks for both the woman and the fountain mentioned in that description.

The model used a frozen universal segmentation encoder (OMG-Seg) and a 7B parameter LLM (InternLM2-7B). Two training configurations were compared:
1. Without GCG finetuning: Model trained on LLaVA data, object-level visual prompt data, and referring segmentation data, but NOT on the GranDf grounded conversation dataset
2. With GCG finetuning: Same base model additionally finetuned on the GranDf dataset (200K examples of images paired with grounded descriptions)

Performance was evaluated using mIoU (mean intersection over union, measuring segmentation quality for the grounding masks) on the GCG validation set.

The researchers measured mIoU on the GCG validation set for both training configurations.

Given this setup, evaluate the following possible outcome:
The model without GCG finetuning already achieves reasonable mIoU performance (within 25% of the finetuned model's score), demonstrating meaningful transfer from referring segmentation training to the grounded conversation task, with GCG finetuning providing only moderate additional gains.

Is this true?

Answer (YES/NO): YES